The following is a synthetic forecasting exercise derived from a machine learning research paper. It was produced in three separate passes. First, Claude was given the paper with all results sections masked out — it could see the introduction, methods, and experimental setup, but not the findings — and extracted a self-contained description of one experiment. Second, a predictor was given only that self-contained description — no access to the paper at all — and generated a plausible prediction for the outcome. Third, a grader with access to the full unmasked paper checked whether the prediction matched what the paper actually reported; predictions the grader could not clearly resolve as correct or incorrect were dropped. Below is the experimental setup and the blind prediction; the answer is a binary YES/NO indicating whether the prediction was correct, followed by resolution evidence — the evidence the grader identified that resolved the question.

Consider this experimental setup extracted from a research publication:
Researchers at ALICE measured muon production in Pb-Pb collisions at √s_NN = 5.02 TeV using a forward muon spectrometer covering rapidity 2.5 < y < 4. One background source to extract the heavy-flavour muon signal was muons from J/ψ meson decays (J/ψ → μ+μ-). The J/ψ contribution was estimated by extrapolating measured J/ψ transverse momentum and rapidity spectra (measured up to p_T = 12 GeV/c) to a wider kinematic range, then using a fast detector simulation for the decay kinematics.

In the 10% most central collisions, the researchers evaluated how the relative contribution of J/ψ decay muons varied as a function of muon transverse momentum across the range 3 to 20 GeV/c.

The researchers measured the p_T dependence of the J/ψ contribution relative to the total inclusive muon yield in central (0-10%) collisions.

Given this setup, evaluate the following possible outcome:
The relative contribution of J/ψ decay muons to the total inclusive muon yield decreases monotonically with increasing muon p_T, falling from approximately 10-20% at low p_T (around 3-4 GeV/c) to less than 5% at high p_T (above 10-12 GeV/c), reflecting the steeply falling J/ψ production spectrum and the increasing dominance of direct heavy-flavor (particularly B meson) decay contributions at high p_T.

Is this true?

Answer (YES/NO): NO